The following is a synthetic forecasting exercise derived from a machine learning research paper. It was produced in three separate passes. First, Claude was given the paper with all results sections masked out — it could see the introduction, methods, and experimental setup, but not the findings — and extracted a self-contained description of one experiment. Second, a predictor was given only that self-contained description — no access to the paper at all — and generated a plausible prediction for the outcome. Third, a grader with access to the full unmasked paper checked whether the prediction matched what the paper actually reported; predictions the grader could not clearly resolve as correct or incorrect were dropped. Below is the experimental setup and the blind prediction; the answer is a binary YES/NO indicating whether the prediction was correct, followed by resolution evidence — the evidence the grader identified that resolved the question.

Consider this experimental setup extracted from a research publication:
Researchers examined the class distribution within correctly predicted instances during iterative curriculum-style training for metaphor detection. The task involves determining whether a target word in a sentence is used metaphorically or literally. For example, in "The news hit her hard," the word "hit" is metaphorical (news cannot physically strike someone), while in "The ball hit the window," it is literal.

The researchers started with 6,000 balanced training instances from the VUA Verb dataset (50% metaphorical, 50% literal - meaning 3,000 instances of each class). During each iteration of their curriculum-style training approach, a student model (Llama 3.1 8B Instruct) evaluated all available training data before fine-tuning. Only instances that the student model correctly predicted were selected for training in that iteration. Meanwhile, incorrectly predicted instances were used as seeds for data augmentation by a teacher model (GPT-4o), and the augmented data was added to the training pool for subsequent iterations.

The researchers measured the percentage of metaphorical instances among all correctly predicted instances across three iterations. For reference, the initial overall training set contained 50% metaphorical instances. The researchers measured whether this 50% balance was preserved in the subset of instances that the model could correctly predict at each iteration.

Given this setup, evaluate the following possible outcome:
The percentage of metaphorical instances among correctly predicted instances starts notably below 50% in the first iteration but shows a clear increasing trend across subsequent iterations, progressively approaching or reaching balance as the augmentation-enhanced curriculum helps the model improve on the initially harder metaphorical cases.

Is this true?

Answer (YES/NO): NO